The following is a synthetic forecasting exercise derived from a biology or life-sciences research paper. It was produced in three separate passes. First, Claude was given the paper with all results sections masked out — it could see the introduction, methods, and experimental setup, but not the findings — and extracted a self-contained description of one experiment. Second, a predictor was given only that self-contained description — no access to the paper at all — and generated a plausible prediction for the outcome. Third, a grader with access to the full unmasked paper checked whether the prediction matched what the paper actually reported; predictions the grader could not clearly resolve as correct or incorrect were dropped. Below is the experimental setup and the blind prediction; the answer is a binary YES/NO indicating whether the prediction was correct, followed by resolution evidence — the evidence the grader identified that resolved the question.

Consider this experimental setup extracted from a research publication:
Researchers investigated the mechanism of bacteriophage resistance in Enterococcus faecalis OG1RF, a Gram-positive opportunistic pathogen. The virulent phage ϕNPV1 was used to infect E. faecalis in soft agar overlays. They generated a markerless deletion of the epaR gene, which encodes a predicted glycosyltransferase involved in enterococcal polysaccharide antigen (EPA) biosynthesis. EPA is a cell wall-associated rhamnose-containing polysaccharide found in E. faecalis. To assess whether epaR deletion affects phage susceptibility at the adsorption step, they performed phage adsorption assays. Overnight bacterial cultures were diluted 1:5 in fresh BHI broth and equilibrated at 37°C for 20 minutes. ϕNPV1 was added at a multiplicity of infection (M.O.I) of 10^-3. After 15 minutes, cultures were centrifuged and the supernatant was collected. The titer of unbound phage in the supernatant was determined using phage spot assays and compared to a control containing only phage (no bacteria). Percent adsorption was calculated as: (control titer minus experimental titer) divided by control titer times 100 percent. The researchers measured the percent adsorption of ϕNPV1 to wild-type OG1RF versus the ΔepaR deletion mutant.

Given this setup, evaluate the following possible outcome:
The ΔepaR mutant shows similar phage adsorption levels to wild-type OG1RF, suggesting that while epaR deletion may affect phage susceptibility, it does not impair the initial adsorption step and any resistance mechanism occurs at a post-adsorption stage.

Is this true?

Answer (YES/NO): NO